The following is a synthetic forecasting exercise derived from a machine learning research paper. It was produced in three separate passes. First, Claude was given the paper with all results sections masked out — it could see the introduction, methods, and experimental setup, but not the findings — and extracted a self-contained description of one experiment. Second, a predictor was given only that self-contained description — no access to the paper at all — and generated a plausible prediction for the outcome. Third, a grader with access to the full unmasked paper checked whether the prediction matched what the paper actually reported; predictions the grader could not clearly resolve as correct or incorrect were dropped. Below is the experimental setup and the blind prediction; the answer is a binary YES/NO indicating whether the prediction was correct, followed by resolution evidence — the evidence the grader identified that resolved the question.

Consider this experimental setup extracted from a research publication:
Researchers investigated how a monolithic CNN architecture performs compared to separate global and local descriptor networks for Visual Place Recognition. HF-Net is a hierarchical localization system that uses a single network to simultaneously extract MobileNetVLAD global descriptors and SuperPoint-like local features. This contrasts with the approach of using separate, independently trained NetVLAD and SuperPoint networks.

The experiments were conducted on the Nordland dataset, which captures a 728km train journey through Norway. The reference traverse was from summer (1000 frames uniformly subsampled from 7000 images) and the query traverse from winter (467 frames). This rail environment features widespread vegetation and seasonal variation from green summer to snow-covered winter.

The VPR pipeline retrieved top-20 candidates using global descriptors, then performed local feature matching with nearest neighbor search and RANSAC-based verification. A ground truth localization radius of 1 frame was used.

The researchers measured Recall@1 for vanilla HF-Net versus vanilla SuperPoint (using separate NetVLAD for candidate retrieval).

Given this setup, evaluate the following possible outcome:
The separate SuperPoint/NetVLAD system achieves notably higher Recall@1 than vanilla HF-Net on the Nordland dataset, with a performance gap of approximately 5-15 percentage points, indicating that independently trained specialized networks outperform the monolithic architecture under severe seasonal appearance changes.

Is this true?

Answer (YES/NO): NO